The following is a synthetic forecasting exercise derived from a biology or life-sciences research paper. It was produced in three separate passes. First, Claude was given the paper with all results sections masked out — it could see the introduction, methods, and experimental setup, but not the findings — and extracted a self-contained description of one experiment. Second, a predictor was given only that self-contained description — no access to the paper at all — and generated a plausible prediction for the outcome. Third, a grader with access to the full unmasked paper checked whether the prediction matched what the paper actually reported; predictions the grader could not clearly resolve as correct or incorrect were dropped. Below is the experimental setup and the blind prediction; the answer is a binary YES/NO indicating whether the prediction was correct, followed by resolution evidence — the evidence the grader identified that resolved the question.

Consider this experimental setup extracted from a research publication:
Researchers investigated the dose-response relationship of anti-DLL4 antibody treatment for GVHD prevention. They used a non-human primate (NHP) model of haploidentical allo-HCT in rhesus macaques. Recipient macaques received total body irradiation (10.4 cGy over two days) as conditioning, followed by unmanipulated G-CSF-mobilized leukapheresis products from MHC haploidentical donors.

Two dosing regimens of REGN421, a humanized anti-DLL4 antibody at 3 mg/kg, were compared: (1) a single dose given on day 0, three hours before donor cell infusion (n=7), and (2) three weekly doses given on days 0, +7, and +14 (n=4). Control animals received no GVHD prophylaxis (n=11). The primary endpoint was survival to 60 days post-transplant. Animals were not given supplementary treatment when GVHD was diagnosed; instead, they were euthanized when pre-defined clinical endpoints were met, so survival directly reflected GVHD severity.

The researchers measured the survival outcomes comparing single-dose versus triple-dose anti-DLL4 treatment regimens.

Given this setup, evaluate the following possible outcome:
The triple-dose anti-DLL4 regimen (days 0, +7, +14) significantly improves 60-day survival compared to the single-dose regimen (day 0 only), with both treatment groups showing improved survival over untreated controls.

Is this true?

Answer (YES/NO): NO